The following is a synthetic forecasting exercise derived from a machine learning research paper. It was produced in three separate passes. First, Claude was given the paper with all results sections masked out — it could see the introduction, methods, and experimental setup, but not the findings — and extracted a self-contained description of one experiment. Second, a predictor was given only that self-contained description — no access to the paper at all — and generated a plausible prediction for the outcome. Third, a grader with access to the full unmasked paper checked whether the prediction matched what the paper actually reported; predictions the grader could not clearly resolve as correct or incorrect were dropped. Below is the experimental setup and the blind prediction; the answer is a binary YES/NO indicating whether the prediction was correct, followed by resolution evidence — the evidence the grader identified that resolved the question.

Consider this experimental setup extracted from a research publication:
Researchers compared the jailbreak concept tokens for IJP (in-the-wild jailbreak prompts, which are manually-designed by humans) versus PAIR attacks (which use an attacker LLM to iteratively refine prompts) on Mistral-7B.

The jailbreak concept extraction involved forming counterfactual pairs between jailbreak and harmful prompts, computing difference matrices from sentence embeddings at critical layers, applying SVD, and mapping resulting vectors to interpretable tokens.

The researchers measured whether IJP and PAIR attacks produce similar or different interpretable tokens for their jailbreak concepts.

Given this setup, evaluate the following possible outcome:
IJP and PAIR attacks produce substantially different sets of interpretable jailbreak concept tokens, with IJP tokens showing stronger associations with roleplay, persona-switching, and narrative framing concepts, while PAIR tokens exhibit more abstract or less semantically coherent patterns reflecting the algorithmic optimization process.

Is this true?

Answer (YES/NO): NO